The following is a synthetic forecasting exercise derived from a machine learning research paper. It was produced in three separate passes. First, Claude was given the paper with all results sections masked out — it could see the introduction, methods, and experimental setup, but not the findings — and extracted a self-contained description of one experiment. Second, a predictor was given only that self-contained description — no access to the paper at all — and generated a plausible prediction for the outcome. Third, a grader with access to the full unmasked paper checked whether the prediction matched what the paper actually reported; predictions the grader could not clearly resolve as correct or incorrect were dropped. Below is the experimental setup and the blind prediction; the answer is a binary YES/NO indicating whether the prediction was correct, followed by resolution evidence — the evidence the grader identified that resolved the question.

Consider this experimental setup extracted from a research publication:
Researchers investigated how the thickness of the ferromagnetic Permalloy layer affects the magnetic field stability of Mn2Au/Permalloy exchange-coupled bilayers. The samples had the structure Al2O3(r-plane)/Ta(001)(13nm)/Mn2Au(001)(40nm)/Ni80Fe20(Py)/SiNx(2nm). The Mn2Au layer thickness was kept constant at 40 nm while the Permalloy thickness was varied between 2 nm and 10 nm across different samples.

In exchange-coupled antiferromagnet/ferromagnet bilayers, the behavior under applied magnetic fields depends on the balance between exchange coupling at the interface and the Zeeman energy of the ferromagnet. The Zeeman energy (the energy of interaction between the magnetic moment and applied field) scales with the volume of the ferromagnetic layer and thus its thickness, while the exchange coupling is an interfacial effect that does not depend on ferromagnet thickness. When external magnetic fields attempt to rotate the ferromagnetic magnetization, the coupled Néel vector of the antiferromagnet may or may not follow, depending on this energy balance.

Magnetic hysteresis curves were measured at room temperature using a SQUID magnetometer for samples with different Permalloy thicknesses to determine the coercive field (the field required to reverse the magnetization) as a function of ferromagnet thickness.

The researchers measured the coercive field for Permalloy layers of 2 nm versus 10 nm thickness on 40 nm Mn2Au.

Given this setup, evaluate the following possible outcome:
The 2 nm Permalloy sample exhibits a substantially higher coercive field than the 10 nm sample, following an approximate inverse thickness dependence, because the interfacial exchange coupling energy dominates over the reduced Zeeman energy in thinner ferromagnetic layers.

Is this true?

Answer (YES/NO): YES